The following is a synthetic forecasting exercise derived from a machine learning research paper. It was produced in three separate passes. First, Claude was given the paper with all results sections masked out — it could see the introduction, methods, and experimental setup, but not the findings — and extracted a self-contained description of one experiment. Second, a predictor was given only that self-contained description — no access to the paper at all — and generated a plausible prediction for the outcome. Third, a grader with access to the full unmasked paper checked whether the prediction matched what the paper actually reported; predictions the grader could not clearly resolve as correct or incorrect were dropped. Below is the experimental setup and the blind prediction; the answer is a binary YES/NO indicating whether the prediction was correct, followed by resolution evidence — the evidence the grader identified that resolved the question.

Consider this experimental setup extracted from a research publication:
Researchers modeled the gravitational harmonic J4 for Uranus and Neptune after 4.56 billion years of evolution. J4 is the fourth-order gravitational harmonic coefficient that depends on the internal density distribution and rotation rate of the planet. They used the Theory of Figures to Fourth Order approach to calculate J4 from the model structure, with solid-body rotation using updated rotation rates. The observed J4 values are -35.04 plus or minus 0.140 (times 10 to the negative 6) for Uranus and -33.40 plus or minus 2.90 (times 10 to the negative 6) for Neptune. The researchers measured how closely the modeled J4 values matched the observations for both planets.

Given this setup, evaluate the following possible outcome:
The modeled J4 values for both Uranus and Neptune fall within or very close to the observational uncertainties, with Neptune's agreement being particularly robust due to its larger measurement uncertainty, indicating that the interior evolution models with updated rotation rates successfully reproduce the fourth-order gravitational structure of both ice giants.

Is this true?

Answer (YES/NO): YES